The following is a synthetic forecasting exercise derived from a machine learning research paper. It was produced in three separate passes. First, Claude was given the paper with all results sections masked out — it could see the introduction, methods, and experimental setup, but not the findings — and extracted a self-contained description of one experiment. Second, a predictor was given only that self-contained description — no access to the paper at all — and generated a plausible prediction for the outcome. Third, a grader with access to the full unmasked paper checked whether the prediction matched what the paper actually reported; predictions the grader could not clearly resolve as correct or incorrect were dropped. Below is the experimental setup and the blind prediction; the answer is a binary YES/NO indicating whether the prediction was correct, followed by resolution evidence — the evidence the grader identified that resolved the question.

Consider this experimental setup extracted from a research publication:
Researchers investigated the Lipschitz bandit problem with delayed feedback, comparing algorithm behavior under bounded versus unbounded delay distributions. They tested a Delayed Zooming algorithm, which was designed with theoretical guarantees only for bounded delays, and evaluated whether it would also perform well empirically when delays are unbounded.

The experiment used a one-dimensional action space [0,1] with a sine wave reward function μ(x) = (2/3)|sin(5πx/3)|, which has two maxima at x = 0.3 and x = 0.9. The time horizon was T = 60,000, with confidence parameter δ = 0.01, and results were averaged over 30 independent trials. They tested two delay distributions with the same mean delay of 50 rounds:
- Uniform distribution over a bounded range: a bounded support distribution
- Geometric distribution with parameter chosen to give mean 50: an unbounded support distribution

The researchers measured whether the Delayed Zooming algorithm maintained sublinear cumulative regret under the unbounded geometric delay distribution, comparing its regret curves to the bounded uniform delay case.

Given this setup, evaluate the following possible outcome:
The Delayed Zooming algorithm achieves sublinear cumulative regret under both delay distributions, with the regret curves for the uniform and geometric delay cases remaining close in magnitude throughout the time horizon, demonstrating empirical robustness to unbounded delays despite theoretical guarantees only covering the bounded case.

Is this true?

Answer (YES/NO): YES